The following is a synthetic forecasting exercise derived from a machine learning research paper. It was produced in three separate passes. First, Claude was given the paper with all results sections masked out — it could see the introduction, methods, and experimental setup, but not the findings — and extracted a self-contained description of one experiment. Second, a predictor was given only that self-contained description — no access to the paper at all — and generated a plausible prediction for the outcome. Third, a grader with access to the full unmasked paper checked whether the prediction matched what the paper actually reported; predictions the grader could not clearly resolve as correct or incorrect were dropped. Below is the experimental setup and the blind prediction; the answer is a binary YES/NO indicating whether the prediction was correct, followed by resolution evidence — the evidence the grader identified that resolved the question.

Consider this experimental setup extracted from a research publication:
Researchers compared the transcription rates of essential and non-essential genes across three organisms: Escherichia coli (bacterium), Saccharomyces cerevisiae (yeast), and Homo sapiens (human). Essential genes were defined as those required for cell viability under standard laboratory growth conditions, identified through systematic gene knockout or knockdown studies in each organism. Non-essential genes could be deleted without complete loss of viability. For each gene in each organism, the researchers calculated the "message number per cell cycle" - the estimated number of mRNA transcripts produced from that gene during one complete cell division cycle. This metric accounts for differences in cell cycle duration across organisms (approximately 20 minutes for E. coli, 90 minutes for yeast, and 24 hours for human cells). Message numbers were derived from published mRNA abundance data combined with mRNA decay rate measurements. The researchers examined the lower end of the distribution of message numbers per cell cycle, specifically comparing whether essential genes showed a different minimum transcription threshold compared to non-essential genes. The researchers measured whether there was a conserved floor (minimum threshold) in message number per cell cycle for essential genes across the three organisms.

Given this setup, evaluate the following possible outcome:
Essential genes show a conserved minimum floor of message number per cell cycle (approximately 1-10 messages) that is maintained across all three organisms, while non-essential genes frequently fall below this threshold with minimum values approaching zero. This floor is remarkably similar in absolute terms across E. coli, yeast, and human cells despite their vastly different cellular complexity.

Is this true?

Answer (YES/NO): YES